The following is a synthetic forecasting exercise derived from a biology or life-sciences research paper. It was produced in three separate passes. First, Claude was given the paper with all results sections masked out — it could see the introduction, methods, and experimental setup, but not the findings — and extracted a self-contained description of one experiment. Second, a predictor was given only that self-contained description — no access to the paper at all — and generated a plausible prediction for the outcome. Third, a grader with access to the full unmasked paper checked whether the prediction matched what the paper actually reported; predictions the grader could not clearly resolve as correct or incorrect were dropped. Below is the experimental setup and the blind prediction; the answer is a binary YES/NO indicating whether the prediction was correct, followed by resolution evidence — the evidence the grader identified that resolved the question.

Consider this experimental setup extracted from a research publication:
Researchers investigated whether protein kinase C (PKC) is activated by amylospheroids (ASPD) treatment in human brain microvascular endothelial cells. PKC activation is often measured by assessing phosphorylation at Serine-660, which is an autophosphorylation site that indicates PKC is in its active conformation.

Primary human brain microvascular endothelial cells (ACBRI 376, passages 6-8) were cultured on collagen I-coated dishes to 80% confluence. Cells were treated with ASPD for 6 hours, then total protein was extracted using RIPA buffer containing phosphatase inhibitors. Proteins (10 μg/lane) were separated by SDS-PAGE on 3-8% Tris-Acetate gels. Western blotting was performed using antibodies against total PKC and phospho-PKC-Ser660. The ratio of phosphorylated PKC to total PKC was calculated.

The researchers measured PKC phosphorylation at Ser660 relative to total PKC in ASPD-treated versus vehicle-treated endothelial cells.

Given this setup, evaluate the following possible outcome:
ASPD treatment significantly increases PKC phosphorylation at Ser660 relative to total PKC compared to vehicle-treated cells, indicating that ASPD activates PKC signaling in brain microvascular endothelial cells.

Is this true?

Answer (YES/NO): YES